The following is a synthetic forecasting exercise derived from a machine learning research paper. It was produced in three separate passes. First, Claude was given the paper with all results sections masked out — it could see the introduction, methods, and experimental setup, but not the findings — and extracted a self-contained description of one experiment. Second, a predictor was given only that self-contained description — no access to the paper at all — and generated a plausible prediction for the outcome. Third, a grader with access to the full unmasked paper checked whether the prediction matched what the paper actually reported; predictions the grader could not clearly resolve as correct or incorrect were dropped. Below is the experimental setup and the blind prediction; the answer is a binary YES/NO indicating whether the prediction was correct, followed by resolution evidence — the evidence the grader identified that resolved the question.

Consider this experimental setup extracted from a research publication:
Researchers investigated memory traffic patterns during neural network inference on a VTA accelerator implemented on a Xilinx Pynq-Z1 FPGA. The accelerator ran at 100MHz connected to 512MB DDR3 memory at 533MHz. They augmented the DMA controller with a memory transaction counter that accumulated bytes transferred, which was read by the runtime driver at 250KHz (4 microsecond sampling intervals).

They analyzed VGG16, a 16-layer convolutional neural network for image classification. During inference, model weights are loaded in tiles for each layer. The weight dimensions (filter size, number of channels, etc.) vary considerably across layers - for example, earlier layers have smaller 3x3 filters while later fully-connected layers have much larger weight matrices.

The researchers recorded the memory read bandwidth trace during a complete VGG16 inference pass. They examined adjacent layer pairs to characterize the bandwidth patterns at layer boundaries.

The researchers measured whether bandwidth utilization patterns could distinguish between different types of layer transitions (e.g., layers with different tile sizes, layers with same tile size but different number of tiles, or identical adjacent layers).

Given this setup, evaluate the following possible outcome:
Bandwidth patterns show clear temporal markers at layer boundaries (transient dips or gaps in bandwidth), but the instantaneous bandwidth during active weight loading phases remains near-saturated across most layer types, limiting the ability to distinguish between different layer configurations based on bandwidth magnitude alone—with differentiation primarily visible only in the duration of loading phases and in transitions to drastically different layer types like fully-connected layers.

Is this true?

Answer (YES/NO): NO